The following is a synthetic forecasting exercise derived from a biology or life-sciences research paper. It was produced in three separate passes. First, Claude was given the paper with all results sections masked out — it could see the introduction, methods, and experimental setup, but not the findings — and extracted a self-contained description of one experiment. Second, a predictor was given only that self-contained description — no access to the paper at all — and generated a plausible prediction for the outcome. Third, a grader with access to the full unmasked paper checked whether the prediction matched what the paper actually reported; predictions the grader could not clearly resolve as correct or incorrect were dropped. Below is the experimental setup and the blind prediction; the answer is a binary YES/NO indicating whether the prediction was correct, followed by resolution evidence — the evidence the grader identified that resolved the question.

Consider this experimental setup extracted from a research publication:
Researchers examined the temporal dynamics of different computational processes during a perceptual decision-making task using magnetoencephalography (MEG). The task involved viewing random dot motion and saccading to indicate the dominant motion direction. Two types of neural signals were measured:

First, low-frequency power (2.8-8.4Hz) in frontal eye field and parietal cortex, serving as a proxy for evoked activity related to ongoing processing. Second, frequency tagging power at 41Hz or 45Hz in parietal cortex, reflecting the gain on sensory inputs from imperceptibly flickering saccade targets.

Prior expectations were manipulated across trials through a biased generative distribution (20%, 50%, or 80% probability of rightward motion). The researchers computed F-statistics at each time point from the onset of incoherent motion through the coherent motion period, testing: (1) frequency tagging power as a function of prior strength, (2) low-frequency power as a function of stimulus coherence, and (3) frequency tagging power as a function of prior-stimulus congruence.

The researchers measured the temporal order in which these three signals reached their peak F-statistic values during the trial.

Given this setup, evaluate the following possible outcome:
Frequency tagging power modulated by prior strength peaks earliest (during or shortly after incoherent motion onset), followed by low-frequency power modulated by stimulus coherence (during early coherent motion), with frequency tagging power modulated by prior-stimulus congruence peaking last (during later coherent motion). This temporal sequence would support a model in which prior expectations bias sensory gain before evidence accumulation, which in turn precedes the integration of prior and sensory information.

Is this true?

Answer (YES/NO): YES